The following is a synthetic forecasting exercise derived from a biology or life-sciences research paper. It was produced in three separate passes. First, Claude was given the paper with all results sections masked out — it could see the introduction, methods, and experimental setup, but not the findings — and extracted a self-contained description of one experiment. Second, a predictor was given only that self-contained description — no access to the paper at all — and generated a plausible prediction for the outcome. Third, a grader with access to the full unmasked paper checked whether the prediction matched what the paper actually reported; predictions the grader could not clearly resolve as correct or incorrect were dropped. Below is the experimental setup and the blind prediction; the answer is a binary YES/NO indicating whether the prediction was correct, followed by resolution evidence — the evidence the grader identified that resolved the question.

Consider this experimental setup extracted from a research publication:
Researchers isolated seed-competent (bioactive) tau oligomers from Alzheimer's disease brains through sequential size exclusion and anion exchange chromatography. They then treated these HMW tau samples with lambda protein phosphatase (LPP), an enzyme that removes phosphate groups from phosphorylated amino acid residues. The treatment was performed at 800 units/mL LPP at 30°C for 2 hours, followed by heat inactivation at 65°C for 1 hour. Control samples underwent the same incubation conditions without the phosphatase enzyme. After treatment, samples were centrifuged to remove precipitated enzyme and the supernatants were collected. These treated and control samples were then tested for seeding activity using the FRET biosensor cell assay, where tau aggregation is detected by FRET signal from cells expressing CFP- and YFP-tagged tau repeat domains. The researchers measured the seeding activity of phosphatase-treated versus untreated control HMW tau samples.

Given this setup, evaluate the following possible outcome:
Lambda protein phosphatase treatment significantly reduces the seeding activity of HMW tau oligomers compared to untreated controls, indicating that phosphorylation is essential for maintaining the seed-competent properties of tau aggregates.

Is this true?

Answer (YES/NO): YES